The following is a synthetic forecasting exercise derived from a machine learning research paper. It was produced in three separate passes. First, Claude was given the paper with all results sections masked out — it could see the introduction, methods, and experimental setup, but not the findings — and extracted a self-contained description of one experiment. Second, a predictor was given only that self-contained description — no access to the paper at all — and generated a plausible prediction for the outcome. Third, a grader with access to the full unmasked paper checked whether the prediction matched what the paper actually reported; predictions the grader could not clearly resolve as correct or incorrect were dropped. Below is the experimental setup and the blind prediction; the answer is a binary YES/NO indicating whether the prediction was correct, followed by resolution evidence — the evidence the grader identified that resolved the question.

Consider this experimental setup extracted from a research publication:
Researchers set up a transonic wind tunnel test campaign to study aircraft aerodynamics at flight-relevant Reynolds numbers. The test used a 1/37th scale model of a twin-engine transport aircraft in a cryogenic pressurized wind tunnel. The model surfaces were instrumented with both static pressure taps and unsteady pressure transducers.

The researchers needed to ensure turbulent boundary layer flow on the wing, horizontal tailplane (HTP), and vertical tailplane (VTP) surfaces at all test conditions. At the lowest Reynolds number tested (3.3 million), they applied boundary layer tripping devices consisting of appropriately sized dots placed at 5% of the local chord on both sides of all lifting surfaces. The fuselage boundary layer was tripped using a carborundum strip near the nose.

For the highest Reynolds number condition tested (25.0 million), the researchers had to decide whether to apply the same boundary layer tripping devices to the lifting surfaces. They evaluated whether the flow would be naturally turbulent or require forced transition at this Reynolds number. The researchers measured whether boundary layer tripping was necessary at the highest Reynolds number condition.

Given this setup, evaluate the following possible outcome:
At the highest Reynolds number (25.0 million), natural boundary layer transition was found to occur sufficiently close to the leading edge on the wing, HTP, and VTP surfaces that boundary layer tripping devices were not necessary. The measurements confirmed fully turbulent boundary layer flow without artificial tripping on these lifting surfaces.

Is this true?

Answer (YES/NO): NO